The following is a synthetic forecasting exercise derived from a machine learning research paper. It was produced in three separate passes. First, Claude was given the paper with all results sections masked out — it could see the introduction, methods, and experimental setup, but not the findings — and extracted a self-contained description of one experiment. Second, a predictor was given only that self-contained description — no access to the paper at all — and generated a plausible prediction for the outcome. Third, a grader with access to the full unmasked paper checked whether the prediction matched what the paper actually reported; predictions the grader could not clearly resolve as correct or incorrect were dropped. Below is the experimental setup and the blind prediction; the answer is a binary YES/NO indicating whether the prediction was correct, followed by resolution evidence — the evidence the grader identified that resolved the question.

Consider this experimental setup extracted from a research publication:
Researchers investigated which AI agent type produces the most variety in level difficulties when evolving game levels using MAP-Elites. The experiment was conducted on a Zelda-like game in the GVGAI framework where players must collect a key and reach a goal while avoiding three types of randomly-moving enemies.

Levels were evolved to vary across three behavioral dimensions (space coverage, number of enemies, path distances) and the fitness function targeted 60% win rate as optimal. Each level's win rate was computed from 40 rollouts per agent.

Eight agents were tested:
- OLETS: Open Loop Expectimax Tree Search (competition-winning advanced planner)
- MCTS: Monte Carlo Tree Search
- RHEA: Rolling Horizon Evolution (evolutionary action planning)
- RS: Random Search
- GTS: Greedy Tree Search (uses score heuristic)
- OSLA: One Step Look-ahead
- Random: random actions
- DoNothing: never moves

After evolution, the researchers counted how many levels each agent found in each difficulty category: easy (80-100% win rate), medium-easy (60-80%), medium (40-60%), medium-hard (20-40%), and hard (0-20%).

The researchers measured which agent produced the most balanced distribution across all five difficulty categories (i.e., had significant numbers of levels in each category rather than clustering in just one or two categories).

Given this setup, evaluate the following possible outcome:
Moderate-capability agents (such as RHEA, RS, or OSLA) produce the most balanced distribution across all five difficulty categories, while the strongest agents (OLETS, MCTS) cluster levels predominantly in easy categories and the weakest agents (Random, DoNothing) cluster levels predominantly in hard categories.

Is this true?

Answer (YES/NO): NO